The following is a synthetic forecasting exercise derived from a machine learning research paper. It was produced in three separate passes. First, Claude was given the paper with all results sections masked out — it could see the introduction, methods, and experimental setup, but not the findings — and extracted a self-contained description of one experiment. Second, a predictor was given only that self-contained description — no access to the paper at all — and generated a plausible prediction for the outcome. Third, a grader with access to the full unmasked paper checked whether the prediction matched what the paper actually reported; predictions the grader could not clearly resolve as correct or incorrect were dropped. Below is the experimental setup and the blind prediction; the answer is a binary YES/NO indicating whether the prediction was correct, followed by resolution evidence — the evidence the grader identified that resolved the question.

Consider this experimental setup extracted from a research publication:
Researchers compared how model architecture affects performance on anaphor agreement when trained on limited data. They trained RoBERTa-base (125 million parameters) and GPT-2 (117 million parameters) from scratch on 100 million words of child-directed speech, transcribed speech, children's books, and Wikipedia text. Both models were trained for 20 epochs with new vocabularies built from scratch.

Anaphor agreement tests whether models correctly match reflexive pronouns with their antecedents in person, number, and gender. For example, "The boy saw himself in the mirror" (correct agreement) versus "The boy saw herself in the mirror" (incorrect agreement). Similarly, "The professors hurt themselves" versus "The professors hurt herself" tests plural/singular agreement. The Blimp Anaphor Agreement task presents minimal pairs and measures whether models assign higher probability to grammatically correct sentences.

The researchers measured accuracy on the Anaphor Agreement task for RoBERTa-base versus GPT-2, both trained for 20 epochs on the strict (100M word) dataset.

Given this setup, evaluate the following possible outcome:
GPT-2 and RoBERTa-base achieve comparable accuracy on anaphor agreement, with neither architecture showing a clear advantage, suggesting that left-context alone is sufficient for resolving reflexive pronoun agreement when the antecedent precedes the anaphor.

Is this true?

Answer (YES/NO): NO